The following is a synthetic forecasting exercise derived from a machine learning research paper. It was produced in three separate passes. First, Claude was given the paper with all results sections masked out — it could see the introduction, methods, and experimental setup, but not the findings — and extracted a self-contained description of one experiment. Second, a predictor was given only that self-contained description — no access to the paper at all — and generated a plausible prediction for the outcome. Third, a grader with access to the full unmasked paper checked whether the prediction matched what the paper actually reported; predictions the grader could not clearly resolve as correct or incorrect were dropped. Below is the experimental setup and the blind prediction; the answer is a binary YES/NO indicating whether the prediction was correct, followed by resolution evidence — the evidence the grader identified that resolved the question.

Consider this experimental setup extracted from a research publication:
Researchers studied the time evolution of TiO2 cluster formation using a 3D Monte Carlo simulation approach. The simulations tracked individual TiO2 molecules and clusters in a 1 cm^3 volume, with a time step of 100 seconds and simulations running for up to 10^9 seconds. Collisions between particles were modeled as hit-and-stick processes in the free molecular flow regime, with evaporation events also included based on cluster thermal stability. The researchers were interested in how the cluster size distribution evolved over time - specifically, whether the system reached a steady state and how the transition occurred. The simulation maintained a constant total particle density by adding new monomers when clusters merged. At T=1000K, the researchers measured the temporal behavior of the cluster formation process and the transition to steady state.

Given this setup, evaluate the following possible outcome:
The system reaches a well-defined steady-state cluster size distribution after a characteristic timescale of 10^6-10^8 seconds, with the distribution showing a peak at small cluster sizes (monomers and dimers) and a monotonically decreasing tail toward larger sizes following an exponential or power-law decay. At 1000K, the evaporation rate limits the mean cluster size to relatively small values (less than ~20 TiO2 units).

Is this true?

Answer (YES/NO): NO